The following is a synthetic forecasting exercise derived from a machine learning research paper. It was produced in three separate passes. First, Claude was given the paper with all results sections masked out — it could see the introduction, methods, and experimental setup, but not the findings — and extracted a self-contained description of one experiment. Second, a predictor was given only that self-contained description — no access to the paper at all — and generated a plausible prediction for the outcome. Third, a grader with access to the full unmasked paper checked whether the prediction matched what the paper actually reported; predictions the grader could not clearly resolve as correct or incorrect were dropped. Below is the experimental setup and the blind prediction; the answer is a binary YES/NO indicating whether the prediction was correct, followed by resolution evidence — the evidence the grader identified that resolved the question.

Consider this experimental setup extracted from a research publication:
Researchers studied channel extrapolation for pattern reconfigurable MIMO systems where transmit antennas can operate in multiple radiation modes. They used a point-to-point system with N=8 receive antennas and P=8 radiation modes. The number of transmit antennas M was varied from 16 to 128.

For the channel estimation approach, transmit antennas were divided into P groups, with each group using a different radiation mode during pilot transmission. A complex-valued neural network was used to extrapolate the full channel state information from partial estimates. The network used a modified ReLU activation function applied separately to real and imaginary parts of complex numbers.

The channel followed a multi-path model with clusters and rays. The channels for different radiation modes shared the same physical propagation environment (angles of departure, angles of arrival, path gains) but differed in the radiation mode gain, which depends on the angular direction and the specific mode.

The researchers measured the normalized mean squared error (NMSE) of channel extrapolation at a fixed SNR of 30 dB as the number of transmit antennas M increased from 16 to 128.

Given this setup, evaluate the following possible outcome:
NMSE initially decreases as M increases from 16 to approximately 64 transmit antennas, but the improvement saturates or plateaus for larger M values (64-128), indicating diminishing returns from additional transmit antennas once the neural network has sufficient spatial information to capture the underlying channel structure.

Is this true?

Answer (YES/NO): NO